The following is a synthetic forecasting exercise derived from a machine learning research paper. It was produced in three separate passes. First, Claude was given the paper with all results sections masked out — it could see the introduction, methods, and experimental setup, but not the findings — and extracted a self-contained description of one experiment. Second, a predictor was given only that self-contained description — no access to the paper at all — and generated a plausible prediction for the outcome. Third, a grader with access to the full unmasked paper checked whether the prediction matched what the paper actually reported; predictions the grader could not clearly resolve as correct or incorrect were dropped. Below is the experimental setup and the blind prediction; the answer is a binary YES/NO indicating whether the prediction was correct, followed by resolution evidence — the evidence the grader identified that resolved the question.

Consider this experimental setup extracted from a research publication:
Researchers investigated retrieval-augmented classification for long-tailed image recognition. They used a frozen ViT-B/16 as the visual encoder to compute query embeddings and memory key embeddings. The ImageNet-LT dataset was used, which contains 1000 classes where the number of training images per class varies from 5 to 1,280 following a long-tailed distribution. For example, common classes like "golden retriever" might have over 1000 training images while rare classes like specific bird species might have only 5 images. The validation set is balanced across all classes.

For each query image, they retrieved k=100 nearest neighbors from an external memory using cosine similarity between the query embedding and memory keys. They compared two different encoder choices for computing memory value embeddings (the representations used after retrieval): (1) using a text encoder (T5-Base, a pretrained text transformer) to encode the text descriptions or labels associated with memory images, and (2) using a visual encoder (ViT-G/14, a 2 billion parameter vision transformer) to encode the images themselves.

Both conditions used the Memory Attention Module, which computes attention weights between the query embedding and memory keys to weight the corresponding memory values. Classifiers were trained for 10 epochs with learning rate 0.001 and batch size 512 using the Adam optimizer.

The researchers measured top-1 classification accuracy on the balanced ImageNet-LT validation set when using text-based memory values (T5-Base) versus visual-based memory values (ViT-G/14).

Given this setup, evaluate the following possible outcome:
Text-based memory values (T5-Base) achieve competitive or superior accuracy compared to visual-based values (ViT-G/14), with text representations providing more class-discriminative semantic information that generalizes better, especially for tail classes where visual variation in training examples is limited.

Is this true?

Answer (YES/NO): YES